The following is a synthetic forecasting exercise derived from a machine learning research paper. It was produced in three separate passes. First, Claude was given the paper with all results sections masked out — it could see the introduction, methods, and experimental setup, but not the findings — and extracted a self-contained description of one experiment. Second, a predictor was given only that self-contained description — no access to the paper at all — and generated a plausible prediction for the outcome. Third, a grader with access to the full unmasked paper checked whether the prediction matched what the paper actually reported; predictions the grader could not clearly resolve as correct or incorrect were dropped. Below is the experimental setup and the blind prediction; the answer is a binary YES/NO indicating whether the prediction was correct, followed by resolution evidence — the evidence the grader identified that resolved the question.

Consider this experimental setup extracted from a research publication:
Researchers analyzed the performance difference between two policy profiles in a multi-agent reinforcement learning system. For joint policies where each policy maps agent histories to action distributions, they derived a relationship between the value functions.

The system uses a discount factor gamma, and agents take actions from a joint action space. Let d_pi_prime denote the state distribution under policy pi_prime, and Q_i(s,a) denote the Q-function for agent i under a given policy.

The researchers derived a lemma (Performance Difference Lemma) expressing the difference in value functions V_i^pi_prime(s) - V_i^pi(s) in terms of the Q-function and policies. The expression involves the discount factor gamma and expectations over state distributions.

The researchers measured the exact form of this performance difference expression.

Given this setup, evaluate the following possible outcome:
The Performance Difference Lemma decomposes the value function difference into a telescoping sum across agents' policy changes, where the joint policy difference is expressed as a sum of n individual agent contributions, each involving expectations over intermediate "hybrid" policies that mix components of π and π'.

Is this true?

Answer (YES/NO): NO